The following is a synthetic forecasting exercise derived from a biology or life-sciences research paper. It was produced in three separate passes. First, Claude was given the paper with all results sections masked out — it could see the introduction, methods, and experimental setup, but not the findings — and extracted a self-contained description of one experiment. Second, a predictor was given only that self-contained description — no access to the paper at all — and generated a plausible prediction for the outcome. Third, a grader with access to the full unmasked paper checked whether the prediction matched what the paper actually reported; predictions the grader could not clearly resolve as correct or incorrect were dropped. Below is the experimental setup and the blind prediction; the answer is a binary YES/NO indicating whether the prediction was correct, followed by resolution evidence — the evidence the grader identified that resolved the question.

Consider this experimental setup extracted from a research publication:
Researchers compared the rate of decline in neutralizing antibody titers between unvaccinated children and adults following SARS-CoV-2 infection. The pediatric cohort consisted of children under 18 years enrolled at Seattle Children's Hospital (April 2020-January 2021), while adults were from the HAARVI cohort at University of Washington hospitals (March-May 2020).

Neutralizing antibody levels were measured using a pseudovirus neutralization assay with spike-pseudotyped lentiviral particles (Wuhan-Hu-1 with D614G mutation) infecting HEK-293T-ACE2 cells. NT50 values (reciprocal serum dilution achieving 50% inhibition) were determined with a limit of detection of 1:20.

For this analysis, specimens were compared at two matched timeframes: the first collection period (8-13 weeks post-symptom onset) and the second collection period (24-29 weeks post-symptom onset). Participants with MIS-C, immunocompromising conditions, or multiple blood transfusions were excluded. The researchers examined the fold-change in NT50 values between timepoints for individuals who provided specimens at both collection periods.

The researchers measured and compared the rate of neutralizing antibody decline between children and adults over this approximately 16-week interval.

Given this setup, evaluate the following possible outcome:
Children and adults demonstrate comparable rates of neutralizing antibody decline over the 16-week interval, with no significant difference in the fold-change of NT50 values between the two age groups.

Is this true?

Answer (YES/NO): YES